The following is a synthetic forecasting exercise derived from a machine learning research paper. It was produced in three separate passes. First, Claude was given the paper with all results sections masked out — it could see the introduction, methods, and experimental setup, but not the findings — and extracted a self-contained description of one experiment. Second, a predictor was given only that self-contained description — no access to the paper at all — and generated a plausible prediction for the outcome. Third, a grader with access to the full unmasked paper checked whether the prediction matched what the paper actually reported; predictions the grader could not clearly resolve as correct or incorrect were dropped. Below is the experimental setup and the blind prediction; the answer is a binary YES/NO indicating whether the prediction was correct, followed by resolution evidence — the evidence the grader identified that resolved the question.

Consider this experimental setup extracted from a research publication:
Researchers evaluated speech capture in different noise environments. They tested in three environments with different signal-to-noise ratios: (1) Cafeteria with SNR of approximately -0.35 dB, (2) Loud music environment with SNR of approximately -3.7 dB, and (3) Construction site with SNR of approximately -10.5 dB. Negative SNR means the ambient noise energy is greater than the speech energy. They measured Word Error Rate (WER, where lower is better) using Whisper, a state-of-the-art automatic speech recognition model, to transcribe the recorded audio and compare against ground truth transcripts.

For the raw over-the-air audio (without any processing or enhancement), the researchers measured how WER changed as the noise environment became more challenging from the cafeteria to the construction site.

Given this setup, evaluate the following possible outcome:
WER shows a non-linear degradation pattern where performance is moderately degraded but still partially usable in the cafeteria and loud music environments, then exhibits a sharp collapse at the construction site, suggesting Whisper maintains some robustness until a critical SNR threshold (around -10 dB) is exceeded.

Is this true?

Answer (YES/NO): NO